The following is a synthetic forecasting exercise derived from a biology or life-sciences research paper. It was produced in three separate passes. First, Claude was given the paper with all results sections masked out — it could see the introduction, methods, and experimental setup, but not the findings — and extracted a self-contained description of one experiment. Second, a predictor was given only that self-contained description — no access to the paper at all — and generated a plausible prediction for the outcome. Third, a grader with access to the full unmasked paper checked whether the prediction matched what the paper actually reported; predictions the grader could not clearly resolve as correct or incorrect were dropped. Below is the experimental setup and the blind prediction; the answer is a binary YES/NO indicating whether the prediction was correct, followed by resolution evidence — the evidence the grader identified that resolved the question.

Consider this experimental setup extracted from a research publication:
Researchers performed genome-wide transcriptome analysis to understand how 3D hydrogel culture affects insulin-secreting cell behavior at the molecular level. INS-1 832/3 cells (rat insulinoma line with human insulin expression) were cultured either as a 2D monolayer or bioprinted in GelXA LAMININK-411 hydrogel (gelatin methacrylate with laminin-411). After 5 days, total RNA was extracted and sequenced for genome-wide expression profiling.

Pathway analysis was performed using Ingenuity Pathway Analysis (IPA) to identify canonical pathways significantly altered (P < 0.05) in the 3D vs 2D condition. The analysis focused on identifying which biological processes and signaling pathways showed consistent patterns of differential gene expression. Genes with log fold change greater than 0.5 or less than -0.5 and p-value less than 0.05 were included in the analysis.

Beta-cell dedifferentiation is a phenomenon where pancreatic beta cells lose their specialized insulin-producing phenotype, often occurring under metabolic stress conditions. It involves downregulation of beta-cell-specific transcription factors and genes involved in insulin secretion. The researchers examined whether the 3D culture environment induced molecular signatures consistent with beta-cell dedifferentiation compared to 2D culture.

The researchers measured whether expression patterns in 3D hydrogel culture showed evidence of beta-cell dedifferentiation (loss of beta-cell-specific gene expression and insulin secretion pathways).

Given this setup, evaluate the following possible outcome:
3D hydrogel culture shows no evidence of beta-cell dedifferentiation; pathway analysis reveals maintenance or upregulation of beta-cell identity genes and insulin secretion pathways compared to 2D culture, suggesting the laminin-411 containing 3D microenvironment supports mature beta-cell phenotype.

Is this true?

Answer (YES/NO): YES